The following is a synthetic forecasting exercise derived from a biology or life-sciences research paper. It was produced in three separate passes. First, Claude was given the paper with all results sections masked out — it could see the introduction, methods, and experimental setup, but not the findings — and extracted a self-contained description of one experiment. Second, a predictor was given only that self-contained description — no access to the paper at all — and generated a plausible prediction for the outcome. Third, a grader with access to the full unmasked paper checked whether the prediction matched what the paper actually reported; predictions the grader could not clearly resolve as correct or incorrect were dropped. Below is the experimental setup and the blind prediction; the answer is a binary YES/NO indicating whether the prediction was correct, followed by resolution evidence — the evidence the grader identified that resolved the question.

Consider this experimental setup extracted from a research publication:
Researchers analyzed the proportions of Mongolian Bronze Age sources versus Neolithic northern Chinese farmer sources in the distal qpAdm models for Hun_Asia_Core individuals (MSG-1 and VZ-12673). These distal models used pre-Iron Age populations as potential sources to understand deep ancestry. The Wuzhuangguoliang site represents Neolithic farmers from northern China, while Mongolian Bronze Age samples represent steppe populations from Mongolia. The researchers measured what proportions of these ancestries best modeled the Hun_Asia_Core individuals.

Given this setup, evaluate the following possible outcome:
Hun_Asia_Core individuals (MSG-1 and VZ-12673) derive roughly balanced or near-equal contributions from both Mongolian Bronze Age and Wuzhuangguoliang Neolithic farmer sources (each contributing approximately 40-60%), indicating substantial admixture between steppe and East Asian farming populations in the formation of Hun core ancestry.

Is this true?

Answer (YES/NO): NO